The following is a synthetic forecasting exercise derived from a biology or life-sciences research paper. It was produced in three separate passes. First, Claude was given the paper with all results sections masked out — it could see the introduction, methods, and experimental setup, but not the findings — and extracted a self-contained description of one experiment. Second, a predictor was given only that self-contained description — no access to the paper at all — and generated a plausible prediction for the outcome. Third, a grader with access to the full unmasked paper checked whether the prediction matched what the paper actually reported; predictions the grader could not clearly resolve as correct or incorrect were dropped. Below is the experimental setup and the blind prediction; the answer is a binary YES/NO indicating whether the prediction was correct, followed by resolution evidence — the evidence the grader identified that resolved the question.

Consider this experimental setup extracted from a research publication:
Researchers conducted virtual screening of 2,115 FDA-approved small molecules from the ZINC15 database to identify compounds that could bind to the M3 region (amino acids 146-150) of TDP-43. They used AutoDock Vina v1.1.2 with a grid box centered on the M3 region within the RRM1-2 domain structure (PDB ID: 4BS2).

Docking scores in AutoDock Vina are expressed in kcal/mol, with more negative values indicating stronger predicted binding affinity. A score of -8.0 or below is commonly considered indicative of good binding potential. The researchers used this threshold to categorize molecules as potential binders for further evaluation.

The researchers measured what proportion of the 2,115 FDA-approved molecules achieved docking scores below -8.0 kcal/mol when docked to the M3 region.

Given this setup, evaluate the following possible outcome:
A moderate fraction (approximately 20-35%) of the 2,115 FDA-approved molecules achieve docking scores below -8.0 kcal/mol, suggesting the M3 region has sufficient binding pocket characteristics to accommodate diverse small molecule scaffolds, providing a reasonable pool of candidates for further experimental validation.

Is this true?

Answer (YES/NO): NO